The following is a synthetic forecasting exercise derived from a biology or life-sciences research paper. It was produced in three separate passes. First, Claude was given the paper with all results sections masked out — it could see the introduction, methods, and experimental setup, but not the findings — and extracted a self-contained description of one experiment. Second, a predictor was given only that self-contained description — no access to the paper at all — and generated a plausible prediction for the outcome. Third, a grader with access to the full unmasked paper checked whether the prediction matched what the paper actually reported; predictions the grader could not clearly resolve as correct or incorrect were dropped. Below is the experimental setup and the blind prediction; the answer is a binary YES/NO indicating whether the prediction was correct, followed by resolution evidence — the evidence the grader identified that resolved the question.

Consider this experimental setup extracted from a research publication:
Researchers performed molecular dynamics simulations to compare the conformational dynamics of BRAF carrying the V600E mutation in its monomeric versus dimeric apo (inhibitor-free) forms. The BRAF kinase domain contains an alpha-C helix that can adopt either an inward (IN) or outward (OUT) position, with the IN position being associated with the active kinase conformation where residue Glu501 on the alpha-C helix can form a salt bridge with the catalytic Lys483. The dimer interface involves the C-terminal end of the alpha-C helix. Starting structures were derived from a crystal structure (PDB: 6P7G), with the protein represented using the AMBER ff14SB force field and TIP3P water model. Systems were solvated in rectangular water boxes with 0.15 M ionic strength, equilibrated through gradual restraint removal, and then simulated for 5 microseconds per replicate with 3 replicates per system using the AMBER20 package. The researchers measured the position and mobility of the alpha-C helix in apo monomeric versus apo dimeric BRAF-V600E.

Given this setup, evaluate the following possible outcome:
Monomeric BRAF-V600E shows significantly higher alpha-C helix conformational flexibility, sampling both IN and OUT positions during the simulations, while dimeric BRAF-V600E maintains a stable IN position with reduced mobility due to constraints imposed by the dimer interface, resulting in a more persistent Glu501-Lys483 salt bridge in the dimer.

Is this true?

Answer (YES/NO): NO